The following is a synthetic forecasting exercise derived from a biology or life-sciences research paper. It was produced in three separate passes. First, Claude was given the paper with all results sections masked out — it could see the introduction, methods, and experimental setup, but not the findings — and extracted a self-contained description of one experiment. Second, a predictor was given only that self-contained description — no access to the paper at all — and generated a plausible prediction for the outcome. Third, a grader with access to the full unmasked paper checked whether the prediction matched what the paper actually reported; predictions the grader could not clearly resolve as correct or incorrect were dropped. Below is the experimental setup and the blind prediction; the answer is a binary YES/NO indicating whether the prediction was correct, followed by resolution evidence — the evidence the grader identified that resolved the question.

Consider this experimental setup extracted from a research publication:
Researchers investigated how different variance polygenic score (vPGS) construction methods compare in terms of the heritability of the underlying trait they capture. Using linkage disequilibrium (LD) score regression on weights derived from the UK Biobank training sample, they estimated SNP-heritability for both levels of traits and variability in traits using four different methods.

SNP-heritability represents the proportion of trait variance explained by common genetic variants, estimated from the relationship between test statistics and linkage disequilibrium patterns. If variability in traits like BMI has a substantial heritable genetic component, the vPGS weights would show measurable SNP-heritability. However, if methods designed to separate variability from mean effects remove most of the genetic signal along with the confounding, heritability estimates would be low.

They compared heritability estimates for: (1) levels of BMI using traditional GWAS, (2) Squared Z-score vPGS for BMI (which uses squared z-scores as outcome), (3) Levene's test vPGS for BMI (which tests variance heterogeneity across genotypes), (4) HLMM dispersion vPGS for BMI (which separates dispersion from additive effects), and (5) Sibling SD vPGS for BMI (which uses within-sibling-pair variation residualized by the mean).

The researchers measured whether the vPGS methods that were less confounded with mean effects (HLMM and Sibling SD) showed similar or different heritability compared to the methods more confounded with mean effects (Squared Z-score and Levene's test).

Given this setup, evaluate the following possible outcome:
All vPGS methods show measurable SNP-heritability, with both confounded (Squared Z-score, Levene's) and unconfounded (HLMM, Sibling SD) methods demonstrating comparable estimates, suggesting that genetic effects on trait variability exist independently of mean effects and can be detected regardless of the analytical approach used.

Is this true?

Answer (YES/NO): NO